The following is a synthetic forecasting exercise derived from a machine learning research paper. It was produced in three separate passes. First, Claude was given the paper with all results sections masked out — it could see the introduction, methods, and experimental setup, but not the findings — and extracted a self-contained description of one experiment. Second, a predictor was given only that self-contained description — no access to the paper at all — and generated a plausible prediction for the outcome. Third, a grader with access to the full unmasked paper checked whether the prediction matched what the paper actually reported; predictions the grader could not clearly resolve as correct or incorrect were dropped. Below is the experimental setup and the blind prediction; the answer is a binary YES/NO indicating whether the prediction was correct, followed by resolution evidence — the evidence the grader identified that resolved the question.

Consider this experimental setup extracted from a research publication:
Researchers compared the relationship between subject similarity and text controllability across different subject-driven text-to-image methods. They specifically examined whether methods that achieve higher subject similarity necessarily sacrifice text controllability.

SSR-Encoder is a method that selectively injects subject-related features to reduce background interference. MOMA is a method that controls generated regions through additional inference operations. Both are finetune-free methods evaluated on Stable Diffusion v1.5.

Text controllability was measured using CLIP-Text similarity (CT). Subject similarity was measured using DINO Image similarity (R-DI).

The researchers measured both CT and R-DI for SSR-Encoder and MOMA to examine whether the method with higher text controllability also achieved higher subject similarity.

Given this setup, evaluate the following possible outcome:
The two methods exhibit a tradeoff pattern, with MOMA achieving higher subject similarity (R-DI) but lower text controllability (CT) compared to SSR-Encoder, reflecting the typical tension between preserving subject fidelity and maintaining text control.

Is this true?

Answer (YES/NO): NO